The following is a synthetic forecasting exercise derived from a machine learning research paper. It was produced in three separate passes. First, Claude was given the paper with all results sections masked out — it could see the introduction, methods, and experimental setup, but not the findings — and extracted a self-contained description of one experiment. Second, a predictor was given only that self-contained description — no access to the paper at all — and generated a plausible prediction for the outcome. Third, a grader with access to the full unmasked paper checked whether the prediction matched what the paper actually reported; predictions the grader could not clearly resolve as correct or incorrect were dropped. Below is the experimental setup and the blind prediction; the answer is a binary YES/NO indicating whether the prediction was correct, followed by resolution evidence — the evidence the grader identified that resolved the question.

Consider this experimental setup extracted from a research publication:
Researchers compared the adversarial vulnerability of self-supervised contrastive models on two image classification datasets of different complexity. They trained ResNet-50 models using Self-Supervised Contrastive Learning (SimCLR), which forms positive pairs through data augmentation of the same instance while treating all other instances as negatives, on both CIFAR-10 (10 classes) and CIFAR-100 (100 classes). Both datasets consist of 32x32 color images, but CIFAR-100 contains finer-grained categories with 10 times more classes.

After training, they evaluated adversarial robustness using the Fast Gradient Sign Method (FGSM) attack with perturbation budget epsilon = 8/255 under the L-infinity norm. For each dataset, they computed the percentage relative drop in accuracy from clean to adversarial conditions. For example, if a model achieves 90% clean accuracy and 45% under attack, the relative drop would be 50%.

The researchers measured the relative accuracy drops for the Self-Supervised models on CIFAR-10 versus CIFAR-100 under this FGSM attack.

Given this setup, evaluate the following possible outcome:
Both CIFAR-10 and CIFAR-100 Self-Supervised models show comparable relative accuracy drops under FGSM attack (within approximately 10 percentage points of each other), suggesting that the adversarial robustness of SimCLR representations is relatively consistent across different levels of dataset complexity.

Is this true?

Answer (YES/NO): NO